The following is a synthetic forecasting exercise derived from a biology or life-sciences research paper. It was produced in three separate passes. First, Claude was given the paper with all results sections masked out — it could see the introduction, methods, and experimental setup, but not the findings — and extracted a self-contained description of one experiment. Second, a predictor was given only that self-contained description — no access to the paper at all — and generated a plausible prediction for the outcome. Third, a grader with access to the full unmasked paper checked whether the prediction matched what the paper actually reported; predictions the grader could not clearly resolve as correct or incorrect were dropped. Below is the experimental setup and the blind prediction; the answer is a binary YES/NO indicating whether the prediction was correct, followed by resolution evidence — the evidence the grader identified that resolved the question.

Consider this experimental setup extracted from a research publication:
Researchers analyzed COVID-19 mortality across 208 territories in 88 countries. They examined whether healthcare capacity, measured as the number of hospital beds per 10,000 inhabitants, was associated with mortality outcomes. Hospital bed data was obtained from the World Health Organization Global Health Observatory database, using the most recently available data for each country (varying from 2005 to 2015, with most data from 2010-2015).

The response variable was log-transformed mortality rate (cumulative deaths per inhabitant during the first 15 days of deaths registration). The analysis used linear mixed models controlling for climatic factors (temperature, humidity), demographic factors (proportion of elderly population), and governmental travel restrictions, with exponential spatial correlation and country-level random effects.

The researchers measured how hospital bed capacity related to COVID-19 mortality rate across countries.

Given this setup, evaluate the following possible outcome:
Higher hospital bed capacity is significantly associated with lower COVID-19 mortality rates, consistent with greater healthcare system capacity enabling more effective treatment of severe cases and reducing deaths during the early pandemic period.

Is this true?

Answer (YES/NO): YES